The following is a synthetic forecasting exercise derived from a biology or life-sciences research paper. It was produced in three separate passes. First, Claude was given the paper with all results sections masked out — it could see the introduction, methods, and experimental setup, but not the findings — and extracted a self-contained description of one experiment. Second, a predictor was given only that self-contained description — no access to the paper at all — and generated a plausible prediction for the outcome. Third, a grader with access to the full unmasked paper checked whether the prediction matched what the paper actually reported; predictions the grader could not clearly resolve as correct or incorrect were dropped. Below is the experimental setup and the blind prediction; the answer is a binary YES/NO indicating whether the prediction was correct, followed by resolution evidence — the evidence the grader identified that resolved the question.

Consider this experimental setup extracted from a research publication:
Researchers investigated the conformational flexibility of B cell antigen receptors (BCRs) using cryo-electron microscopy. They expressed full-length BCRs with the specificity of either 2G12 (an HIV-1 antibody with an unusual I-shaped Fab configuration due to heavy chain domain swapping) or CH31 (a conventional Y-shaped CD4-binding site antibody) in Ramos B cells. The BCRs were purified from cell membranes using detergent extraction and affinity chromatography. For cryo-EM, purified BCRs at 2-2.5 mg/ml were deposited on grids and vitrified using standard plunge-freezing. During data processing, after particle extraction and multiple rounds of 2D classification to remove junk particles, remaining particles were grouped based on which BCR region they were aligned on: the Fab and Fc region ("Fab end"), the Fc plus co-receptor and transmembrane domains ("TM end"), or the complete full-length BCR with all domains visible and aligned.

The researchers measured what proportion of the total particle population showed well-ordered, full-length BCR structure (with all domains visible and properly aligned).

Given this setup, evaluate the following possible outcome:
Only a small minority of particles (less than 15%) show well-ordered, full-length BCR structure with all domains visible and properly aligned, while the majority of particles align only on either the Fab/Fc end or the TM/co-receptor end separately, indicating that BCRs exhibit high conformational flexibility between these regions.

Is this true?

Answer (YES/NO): YES